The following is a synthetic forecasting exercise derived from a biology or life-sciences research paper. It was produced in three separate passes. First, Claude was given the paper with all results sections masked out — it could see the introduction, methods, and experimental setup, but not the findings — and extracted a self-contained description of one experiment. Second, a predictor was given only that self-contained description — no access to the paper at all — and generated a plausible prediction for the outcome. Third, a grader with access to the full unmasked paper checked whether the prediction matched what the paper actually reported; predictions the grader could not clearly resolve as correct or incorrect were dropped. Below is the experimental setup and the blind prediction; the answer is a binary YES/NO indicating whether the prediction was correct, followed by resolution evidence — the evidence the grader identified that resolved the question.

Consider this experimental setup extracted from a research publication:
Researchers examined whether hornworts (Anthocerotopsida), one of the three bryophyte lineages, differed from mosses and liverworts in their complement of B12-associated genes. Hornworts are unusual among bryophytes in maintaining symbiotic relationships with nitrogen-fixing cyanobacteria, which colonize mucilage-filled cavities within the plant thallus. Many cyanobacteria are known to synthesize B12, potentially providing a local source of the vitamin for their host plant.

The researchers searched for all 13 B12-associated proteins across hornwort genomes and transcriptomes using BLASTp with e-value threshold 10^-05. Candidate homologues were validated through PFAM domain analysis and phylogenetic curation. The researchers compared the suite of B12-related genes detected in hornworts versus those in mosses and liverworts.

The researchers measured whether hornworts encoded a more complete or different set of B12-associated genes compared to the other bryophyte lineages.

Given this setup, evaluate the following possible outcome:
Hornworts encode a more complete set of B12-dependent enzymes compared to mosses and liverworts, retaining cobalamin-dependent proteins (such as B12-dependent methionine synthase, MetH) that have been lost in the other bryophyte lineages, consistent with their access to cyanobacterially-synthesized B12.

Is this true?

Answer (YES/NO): YES